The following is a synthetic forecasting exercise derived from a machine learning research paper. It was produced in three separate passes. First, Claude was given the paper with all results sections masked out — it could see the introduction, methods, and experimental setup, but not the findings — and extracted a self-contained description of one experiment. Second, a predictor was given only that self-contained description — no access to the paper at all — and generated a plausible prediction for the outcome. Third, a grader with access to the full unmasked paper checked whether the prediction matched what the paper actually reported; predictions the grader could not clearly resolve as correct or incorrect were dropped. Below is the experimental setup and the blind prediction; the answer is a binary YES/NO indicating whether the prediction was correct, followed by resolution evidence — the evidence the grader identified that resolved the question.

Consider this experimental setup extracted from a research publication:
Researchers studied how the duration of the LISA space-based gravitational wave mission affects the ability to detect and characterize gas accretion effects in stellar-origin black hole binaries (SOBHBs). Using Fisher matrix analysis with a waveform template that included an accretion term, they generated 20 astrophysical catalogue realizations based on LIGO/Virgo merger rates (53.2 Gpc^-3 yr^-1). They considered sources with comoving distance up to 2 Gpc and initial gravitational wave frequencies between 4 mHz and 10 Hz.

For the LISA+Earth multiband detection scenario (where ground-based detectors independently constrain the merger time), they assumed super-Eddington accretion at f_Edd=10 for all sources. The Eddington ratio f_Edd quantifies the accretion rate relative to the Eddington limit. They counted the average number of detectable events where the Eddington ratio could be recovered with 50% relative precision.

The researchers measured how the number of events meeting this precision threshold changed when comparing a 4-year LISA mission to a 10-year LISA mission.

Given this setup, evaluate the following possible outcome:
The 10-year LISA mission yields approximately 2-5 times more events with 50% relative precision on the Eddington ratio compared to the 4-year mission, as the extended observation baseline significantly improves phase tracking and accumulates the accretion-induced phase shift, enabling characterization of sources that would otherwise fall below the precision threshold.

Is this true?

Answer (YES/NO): NO